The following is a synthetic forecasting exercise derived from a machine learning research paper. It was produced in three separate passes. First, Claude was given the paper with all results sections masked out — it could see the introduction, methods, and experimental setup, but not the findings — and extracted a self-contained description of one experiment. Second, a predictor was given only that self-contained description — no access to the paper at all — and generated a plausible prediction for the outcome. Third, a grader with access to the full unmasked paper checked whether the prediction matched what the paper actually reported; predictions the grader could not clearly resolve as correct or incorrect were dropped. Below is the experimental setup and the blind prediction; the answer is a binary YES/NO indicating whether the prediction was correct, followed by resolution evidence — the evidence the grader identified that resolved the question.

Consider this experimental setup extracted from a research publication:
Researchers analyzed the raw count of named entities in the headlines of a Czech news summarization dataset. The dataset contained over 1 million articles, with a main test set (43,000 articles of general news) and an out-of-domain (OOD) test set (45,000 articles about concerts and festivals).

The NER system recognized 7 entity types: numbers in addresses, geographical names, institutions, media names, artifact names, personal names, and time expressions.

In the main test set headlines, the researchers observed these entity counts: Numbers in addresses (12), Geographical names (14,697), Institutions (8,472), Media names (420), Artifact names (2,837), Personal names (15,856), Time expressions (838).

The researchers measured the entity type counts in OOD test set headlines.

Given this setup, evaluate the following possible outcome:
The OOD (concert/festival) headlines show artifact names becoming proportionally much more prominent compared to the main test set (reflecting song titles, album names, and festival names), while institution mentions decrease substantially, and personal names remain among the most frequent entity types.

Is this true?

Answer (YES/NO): NO